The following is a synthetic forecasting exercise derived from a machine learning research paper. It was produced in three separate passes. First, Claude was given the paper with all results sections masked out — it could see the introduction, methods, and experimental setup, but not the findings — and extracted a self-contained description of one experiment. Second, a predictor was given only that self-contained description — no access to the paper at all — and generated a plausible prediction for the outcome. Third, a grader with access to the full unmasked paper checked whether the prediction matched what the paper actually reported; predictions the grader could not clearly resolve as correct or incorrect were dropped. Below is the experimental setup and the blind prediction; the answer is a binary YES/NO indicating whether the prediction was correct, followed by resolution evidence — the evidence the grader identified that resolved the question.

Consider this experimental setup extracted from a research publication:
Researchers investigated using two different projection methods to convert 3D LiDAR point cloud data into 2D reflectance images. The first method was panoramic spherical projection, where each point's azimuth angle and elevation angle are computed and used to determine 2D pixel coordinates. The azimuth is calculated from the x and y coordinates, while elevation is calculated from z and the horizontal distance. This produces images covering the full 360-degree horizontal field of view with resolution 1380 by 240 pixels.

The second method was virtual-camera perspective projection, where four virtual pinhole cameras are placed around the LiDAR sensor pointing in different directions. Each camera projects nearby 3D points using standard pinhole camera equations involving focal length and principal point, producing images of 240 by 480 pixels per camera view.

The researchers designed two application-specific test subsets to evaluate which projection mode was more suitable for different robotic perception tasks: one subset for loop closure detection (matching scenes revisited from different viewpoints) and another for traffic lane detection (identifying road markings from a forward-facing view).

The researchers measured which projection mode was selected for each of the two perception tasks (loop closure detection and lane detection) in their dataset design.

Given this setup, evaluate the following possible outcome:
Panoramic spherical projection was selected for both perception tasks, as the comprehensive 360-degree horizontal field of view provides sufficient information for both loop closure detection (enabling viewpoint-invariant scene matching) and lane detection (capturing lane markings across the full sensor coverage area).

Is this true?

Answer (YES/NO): NO